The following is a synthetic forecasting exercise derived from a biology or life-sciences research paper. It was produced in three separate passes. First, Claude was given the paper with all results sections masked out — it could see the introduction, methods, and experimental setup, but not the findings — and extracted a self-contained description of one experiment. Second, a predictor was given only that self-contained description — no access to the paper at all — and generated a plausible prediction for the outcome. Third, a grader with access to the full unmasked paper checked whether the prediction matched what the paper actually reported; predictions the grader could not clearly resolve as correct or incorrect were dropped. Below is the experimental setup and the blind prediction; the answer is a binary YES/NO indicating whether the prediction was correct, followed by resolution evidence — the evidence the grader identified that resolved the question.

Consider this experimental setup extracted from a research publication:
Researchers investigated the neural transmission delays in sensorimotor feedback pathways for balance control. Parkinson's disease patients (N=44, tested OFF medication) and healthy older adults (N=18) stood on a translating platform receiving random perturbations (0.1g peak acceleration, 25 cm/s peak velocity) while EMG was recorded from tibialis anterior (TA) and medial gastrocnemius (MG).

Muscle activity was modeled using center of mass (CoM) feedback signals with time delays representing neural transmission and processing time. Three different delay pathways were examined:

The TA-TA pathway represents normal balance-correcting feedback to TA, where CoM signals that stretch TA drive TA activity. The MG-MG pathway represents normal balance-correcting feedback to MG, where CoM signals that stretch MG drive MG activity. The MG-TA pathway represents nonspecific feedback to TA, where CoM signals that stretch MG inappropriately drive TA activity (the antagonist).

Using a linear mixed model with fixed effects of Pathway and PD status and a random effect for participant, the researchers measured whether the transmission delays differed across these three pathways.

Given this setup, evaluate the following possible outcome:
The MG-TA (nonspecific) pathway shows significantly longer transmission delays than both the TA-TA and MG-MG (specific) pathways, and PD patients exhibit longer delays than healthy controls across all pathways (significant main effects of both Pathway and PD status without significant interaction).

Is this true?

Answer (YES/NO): NO